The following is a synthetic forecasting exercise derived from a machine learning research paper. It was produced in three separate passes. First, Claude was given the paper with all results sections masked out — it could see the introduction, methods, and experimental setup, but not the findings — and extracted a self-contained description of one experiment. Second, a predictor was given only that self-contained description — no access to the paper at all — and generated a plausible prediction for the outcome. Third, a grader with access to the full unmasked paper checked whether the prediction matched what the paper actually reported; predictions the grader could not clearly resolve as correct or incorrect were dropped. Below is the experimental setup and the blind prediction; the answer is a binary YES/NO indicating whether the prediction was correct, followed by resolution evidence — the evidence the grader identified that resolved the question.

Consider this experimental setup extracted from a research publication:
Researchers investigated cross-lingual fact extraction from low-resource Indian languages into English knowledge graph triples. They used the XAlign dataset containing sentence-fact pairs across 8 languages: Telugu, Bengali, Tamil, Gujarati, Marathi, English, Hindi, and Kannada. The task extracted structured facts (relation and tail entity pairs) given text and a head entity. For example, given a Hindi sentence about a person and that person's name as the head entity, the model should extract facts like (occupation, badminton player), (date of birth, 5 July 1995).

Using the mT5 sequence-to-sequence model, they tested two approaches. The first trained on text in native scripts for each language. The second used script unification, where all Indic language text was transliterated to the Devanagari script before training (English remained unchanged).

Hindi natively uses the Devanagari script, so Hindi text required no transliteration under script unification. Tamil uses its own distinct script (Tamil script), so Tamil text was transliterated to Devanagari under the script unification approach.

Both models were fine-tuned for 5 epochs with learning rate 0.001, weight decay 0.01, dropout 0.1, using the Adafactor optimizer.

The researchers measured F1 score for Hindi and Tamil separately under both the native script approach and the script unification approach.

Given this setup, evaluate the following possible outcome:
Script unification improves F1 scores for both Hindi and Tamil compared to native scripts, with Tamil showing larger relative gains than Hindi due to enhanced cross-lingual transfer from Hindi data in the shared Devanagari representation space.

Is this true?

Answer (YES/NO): NO